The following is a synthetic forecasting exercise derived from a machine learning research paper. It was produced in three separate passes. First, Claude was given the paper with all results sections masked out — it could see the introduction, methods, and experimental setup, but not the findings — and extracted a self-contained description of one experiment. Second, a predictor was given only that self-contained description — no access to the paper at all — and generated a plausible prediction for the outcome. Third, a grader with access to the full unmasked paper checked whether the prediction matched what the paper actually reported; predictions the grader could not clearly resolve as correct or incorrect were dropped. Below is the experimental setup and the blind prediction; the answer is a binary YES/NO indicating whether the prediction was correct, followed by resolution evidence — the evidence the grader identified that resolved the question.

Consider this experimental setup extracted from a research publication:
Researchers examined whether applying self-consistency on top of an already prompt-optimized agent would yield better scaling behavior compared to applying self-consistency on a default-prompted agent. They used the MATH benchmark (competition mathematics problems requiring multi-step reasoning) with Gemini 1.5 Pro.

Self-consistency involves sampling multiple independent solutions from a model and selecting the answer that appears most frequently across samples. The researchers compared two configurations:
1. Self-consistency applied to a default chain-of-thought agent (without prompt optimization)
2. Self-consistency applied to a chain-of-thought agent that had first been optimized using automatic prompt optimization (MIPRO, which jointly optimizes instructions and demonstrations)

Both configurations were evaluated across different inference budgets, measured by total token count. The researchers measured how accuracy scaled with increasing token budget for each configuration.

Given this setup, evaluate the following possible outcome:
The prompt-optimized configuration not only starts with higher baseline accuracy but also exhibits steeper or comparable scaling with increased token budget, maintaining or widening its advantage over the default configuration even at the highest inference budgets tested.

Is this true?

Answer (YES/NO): YES